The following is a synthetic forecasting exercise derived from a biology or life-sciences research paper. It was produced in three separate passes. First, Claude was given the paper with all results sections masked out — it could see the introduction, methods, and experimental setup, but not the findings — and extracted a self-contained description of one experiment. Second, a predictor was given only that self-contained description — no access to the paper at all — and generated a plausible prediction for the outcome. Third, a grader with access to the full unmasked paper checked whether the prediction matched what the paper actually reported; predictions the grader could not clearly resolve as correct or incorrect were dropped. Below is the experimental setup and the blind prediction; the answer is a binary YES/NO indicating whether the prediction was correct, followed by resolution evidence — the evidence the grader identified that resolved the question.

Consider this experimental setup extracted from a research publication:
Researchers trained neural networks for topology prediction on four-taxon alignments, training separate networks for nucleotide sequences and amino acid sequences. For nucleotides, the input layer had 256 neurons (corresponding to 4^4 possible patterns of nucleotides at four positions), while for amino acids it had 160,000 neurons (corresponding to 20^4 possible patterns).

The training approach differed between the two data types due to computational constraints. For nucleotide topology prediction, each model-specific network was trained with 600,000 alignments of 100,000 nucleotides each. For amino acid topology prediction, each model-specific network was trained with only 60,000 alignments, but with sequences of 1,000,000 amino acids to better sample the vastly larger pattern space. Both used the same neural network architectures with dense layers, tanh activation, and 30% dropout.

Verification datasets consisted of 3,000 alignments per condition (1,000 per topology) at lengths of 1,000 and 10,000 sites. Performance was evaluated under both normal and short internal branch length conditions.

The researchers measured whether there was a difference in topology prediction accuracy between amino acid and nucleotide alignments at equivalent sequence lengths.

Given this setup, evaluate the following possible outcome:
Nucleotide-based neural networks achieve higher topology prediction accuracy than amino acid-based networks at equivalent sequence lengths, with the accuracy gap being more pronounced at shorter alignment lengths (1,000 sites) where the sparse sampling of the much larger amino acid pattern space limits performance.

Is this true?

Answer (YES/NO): YES